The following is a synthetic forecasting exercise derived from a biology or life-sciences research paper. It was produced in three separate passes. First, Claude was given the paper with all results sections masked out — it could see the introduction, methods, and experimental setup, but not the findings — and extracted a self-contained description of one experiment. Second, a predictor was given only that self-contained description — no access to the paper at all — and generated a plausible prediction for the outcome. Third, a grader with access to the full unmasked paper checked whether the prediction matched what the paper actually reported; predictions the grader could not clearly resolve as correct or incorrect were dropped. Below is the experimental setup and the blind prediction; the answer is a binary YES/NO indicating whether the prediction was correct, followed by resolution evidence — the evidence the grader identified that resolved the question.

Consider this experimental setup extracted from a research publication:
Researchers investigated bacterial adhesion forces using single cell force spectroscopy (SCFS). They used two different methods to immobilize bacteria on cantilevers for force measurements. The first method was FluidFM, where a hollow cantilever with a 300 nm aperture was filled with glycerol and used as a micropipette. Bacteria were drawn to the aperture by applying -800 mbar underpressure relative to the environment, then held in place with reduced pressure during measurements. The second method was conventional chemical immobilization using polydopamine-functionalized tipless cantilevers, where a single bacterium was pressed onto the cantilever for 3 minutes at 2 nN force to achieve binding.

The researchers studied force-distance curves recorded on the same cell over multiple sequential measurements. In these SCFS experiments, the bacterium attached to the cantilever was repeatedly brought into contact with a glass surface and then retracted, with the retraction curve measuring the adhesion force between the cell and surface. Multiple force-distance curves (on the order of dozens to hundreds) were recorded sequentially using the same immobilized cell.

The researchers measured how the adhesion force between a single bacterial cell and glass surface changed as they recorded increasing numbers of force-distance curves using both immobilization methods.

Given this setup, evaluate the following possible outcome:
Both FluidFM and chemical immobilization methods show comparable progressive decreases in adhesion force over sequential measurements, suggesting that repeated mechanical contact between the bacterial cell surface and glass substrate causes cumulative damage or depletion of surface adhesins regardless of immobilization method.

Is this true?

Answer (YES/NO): YES